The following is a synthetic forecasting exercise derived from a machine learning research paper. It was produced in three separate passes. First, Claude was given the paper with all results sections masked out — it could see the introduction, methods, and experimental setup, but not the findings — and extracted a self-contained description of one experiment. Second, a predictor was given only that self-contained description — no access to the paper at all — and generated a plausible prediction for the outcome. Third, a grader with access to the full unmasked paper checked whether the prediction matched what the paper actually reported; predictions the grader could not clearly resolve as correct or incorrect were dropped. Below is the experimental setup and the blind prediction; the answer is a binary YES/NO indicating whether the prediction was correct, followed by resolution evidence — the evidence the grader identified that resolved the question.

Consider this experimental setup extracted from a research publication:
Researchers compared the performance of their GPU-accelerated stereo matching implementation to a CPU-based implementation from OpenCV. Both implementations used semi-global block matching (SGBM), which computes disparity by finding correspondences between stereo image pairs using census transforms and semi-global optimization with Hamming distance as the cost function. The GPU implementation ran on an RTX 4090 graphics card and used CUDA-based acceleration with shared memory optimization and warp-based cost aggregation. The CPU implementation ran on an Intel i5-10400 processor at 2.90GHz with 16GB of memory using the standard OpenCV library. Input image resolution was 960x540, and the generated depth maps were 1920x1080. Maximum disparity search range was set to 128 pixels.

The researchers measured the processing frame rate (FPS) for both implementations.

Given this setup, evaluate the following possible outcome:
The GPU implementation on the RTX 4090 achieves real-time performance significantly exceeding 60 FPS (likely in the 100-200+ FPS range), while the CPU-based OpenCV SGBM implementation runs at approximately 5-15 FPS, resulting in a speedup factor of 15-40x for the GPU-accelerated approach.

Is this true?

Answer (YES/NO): NO